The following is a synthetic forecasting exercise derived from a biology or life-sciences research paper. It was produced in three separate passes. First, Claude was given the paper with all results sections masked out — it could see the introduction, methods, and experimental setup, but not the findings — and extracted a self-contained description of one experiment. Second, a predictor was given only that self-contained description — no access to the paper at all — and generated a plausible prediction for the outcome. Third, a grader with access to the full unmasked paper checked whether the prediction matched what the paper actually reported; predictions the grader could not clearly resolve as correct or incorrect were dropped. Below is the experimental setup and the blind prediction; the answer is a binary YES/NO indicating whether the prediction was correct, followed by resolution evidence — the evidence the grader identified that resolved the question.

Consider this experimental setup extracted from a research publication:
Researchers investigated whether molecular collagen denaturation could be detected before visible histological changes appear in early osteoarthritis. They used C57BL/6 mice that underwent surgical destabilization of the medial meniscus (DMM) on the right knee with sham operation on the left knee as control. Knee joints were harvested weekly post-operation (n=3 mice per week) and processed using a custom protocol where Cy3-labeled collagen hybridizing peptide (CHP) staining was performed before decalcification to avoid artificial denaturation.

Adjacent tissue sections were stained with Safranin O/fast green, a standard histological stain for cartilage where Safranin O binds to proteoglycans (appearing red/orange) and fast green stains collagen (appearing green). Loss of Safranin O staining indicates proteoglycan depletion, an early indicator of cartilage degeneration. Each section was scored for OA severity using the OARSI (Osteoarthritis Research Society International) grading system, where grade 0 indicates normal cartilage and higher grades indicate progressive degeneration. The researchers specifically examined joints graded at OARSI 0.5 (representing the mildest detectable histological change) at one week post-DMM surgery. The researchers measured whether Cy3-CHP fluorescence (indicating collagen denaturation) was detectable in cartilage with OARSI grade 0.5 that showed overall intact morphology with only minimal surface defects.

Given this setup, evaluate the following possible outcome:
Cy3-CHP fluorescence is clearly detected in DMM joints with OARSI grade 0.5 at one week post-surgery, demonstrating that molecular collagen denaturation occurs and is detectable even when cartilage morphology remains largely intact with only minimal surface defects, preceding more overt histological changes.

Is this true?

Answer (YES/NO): YES